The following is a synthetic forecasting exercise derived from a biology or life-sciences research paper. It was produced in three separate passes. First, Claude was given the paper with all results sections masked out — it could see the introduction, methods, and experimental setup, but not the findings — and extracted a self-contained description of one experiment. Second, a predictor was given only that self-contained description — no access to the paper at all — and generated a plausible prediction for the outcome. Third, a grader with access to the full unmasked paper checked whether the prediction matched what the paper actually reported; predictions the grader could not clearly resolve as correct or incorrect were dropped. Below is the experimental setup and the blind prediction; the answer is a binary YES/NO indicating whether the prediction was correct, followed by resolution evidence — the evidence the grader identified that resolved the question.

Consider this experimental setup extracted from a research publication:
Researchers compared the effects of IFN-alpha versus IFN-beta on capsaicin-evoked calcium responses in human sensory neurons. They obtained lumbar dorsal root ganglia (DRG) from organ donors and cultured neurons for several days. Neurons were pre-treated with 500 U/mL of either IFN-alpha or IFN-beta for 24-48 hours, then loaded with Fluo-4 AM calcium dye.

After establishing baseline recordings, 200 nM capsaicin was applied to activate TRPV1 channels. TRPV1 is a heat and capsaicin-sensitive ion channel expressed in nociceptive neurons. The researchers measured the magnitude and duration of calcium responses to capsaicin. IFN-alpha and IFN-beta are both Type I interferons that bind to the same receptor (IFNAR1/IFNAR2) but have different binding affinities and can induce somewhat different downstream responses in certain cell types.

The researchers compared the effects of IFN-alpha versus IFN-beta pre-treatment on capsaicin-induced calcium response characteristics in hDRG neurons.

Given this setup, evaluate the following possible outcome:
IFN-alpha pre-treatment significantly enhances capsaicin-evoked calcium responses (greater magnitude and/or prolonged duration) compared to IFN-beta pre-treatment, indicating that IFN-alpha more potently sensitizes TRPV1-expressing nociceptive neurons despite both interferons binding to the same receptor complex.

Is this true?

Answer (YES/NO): NO